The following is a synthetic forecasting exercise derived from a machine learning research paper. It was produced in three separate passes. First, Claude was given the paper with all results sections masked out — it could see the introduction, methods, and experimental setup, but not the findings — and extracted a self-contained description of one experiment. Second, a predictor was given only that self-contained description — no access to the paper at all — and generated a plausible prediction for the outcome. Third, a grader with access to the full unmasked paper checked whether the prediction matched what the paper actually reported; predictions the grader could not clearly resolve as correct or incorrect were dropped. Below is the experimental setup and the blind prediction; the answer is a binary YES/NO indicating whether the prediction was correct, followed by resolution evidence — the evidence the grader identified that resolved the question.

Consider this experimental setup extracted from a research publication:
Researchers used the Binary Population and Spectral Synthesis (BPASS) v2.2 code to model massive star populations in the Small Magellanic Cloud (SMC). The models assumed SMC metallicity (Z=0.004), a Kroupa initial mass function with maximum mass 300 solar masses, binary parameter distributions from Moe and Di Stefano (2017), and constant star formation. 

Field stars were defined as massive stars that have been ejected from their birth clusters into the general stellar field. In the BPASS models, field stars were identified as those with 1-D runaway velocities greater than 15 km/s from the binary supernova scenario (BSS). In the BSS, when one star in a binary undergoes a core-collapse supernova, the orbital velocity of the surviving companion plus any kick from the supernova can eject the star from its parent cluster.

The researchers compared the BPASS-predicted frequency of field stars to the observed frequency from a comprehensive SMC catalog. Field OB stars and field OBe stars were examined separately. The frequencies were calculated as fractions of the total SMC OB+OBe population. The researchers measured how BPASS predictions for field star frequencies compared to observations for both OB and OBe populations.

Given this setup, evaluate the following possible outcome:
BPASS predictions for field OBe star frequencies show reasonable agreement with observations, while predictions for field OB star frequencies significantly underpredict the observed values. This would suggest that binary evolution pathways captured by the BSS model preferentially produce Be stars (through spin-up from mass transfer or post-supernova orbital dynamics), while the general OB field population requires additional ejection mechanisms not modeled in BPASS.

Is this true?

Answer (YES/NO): NO